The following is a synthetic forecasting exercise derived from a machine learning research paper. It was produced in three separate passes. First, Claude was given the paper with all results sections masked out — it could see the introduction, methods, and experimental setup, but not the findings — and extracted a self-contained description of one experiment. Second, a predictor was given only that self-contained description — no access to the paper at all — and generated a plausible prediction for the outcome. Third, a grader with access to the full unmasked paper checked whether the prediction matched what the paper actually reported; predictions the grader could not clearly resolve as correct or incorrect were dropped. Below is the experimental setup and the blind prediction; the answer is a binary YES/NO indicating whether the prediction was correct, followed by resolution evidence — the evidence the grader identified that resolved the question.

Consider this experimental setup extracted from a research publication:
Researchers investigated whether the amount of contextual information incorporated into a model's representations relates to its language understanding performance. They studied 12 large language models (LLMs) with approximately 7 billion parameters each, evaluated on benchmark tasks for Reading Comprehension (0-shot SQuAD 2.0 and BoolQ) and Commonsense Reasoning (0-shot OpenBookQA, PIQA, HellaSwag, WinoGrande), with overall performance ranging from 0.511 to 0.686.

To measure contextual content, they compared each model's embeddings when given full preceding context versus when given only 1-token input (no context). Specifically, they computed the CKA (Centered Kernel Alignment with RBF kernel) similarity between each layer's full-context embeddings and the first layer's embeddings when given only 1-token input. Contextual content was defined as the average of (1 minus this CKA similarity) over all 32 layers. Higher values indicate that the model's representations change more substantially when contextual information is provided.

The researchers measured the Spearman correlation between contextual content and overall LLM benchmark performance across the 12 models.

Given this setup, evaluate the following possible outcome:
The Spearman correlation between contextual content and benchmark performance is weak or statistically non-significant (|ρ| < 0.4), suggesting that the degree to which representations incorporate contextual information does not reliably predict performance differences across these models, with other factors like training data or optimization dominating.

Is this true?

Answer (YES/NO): NO